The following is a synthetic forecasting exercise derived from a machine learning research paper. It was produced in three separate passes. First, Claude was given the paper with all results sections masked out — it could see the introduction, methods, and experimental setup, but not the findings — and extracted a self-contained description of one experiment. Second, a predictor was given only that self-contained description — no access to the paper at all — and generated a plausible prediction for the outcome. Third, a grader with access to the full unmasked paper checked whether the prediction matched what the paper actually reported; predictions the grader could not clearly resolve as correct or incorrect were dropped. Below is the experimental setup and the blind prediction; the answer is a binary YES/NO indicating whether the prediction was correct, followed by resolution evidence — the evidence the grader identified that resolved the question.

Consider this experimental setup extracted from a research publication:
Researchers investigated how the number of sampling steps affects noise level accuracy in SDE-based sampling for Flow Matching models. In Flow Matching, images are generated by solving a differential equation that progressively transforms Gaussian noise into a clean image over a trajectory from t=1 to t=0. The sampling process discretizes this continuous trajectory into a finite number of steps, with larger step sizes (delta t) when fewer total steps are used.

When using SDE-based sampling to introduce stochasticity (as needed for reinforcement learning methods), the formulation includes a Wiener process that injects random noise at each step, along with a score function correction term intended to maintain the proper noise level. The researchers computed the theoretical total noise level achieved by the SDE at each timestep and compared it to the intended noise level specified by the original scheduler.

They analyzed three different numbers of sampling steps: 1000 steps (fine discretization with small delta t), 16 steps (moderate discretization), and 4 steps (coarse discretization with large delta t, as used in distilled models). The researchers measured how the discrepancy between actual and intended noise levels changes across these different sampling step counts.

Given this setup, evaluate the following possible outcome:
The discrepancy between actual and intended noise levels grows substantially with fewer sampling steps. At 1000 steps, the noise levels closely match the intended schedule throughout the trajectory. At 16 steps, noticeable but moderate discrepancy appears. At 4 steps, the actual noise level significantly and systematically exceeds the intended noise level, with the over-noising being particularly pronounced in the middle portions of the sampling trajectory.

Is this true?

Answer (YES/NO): NO